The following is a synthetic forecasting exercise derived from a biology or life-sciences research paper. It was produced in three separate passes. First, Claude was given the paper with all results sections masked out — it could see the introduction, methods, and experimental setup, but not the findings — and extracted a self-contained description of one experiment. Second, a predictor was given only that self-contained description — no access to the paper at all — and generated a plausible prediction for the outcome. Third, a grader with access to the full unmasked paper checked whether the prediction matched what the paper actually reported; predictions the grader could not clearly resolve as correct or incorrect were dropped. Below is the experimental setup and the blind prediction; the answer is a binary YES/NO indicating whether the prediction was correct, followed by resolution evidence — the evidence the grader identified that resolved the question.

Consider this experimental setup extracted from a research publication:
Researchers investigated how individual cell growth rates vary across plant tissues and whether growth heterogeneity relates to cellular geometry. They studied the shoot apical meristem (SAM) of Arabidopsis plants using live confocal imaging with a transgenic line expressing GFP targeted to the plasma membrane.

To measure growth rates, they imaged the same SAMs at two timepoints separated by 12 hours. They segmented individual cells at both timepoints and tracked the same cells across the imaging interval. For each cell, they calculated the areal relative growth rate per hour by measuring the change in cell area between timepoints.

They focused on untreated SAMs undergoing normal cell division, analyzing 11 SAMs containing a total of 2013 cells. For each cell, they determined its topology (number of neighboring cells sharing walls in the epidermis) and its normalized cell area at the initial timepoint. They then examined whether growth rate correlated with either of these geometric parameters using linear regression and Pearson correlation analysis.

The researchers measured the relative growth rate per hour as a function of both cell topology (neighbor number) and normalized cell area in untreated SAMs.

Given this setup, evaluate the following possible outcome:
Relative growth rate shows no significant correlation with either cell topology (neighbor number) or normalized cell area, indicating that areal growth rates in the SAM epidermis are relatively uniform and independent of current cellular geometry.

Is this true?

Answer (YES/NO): NO